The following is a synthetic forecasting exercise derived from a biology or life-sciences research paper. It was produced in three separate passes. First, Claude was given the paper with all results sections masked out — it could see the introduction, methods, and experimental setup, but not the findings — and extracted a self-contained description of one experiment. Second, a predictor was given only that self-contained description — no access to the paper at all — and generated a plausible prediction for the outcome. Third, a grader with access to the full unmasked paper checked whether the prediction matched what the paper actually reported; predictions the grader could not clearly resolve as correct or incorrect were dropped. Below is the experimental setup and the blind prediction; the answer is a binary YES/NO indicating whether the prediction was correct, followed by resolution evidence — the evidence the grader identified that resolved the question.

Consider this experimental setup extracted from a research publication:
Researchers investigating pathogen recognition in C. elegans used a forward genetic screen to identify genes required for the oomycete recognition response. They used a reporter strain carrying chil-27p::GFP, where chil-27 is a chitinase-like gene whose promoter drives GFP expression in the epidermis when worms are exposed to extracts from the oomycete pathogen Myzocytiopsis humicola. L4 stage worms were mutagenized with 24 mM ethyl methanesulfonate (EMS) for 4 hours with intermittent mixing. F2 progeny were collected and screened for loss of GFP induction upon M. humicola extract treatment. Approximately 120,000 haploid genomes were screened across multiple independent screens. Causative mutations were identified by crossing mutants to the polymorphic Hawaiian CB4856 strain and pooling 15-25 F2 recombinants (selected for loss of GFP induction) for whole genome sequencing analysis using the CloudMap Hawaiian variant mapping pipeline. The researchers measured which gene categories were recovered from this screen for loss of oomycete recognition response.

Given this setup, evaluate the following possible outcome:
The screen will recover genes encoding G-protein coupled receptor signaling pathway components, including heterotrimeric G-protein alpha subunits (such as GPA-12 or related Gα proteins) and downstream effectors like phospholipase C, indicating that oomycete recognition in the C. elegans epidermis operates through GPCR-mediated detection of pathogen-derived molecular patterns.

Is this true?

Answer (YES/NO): NO